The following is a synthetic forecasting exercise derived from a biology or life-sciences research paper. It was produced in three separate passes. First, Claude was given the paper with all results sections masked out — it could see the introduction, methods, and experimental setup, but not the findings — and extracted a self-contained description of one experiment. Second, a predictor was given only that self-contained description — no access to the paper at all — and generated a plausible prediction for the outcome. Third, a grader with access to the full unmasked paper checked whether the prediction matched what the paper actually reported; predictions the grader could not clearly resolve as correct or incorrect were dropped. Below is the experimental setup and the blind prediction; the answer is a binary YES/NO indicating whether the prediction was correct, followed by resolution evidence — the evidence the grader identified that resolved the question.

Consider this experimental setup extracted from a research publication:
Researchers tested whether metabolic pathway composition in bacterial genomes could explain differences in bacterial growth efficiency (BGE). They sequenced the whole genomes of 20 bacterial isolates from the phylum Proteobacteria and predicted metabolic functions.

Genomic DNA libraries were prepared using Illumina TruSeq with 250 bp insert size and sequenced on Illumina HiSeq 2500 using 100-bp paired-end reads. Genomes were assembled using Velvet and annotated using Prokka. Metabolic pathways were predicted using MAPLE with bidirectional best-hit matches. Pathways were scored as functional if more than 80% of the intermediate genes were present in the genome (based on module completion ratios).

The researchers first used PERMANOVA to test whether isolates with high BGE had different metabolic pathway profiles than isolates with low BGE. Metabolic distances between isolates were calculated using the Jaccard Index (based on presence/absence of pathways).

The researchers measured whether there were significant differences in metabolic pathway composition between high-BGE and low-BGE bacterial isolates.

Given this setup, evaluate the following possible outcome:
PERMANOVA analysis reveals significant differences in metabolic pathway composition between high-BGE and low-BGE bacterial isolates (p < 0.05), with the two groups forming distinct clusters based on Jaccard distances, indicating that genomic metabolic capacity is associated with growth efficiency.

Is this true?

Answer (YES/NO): NO